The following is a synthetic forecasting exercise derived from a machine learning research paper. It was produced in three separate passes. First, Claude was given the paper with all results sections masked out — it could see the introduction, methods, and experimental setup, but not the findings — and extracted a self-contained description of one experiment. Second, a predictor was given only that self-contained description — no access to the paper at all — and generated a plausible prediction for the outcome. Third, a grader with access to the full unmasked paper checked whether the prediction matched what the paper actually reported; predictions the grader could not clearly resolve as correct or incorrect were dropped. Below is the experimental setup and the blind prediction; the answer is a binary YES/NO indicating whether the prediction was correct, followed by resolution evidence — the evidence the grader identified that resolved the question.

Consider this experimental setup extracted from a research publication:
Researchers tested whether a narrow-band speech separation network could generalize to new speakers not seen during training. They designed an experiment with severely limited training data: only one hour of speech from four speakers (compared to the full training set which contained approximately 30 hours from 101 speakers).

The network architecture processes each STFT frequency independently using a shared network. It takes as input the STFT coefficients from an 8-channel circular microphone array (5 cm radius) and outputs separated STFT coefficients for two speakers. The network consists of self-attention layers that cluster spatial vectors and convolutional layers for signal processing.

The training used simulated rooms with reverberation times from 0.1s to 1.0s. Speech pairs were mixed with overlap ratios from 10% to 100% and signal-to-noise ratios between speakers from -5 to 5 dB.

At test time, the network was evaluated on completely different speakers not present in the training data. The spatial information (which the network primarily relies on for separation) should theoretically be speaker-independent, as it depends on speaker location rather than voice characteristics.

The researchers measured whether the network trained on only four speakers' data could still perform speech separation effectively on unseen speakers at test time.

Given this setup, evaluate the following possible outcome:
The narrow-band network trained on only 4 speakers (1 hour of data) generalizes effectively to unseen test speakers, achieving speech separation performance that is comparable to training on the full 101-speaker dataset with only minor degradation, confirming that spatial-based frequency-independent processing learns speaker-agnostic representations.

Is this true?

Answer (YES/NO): NO